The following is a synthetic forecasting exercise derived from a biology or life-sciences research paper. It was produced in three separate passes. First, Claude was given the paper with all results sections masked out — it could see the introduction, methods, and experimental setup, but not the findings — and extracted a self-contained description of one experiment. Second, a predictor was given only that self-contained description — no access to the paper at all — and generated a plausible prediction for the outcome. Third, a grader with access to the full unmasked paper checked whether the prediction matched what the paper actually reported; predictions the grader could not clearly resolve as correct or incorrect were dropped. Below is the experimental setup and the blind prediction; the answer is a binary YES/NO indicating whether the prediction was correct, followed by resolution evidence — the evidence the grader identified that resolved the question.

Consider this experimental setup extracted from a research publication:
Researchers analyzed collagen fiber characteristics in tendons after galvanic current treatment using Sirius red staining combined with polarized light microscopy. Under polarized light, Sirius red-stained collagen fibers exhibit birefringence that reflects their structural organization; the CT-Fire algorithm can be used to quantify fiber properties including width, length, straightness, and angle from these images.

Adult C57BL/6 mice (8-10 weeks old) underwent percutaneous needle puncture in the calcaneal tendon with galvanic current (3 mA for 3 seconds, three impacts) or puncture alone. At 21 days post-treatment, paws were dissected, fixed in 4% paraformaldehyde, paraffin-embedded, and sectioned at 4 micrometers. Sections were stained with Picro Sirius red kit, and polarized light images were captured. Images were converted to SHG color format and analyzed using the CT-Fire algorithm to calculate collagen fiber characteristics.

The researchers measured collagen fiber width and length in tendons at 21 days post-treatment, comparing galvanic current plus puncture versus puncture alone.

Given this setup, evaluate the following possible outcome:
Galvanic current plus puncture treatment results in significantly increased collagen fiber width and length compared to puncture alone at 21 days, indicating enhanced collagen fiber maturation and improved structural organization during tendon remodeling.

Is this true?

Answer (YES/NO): NO